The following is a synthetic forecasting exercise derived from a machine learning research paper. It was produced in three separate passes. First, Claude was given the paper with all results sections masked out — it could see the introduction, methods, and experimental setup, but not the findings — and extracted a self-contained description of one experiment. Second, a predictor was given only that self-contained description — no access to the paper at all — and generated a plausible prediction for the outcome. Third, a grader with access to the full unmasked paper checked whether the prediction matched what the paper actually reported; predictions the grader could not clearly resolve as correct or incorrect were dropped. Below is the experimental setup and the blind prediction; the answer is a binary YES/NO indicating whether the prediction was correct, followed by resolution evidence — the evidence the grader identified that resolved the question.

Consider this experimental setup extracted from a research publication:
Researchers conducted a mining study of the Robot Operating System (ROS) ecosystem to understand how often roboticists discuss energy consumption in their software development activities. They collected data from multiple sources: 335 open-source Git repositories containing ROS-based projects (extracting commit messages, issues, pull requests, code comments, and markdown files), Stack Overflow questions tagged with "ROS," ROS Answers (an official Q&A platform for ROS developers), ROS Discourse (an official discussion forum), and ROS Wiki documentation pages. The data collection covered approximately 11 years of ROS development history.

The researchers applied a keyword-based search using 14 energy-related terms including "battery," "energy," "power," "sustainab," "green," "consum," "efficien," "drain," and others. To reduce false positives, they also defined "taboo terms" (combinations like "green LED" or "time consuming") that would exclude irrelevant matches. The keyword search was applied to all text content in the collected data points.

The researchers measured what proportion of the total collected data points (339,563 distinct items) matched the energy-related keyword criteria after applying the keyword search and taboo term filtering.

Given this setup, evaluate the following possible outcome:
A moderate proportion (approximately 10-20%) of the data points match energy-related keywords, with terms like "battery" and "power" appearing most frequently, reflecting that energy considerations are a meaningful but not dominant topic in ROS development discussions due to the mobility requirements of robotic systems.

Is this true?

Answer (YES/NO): NO